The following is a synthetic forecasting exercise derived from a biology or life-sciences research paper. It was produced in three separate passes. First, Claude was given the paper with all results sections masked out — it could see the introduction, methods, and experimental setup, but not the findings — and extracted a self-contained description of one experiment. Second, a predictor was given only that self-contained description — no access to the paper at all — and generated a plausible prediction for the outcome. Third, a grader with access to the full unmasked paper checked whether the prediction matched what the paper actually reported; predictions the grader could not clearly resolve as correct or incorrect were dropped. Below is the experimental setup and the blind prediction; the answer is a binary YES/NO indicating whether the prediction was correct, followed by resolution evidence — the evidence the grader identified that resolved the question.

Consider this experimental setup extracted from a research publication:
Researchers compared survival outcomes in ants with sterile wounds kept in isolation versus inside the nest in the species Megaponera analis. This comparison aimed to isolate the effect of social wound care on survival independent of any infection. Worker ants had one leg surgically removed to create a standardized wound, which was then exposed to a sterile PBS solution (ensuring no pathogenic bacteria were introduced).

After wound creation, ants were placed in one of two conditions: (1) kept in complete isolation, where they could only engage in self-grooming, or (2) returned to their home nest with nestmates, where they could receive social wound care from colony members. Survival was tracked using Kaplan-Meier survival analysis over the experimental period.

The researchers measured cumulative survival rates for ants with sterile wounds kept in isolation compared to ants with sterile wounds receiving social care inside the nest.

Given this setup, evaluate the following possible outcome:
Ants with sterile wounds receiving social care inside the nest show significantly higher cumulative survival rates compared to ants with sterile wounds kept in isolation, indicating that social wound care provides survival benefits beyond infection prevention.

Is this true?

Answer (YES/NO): NO